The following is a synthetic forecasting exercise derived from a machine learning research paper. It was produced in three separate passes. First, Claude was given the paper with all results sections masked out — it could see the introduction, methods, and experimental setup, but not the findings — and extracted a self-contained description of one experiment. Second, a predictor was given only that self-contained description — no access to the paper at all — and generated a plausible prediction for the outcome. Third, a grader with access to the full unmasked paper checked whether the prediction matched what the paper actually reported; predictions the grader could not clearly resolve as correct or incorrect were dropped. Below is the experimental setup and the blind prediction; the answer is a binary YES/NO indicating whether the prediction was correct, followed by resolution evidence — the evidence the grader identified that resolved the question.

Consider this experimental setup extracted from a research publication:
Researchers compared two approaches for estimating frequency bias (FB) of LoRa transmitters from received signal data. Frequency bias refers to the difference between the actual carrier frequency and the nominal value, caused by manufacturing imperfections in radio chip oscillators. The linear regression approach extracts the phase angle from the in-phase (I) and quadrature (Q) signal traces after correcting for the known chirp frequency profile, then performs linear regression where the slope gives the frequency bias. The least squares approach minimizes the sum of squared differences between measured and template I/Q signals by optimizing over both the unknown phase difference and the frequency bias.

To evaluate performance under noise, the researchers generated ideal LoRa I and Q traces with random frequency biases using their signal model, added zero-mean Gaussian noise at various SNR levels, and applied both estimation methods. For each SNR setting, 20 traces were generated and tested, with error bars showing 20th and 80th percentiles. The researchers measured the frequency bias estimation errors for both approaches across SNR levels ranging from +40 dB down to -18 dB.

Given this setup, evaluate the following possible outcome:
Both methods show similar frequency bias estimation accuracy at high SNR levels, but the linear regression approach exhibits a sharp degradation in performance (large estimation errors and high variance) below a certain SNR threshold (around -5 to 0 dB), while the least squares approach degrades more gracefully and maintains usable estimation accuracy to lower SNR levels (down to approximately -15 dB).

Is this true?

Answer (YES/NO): NO